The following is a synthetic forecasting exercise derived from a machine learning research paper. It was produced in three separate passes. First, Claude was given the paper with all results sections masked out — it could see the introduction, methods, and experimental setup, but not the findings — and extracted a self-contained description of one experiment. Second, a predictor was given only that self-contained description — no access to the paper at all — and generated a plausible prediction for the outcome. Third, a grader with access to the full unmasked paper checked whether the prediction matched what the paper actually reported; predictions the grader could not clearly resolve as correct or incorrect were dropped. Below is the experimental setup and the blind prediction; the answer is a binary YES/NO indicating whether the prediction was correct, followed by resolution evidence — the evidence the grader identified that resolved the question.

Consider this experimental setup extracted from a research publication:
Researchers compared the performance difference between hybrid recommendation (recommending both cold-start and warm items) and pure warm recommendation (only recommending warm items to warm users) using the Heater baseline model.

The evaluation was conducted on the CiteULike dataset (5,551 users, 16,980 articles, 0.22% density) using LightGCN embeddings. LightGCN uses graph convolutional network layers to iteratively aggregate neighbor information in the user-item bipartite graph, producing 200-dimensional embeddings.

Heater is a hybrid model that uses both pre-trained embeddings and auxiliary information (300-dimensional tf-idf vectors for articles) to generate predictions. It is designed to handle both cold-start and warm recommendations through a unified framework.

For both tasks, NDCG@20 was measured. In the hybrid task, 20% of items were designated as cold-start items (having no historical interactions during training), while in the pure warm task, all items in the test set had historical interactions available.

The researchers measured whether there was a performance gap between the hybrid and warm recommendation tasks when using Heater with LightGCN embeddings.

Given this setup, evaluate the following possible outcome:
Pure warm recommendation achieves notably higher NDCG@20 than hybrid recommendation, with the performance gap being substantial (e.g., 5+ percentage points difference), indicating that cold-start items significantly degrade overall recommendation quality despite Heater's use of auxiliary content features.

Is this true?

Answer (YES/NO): NO